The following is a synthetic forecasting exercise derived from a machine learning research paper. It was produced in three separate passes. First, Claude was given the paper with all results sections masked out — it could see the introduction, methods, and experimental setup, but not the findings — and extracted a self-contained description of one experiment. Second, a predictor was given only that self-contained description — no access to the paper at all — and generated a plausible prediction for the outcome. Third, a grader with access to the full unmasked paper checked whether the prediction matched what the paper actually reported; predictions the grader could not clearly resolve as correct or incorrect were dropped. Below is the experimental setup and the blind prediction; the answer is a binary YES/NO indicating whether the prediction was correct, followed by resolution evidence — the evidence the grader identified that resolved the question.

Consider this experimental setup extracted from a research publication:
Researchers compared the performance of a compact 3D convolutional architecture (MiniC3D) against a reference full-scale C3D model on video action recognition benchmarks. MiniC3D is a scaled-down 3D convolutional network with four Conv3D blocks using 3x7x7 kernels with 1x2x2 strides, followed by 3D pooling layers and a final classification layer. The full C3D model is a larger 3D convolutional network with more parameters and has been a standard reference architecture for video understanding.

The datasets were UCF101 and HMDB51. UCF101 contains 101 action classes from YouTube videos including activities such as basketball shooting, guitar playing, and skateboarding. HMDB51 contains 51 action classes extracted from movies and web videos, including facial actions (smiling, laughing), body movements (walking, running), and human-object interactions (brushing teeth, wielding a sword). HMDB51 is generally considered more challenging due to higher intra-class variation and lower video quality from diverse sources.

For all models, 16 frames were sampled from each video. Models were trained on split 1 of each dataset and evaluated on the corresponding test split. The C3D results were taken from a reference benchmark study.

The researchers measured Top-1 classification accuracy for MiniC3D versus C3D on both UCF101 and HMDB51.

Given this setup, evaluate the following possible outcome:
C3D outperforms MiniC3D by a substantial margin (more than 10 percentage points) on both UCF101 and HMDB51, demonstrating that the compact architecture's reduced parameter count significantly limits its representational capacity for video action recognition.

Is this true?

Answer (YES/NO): NO